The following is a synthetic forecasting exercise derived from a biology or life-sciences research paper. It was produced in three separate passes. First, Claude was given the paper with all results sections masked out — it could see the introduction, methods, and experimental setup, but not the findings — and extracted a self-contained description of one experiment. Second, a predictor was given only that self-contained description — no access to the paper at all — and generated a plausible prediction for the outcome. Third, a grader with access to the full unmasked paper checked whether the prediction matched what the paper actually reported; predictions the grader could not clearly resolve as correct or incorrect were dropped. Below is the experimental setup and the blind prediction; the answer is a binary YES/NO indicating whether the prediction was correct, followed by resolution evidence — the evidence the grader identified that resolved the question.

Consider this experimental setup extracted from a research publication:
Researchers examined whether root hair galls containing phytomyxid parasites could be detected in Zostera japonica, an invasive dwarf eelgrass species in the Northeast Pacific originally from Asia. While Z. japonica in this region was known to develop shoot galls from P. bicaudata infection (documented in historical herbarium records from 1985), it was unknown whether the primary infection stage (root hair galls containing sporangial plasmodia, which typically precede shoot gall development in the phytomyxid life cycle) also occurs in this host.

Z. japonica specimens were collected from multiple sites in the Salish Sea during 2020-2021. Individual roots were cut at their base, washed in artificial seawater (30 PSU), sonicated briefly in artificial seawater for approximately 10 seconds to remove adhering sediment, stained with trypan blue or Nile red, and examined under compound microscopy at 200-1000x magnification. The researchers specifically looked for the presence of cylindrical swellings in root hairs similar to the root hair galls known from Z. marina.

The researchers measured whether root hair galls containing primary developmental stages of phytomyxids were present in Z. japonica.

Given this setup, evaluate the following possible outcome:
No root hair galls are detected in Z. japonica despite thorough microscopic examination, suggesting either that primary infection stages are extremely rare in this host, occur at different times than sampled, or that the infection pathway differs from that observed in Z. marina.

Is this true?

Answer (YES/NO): NO